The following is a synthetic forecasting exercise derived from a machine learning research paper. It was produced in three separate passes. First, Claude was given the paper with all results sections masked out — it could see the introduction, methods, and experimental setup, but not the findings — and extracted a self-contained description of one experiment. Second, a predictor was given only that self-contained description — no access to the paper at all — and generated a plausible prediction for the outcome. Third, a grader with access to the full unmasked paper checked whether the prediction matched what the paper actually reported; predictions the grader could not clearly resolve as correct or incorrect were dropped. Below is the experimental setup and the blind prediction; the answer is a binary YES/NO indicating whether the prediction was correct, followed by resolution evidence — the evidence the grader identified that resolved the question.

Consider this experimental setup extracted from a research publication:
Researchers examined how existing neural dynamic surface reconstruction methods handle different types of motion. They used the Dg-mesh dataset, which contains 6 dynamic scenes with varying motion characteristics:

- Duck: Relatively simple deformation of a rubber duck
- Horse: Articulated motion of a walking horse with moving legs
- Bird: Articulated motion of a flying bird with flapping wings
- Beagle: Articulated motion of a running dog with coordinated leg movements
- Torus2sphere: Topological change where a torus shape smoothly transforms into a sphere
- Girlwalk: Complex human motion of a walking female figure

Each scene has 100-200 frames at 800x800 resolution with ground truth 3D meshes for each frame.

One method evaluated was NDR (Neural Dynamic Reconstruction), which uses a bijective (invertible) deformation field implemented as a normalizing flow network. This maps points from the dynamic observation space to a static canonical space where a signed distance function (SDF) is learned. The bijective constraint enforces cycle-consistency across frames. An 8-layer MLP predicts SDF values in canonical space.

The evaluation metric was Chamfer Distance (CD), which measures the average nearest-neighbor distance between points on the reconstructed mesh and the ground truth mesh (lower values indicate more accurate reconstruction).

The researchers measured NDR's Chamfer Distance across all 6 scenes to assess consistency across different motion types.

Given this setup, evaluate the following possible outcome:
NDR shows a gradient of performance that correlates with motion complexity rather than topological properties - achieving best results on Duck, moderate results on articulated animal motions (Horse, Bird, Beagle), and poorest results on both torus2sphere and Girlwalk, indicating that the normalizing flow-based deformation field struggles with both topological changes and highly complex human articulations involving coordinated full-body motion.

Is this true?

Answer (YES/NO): NO